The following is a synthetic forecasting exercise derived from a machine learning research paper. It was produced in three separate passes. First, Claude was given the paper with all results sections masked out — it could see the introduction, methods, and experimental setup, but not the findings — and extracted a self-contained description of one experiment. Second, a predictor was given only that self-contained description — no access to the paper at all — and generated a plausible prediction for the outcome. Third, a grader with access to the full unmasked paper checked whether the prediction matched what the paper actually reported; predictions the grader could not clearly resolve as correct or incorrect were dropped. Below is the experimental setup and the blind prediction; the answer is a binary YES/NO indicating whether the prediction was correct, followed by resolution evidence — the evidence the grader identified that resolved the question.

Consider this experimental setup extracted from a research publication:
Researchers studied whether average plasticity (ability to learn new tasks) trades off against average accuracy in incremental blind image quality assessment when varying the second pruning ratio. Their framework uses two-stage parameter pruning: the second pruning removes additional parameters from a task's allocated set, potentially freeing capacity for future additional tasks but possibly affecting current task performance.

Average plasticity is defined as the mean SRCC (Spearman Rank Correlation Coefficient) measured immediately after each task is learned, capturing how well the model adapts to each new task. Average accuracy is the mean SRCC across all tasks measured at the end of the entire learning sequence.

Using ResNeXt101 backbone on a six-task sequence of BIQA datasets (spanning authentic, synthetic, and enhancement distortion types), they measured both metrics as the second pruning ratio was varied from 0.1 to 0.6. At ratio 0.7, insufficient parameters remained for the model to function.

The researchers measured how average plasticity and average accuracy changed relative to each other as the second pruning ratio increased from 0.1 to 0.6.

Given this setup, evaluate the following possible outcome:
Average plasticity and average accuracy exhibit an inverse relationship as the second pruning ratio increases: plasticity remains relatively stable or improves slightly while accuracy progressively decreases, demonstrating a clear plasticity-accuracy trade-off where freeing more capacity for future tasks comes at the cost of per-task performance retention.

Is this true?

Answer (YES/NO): NO